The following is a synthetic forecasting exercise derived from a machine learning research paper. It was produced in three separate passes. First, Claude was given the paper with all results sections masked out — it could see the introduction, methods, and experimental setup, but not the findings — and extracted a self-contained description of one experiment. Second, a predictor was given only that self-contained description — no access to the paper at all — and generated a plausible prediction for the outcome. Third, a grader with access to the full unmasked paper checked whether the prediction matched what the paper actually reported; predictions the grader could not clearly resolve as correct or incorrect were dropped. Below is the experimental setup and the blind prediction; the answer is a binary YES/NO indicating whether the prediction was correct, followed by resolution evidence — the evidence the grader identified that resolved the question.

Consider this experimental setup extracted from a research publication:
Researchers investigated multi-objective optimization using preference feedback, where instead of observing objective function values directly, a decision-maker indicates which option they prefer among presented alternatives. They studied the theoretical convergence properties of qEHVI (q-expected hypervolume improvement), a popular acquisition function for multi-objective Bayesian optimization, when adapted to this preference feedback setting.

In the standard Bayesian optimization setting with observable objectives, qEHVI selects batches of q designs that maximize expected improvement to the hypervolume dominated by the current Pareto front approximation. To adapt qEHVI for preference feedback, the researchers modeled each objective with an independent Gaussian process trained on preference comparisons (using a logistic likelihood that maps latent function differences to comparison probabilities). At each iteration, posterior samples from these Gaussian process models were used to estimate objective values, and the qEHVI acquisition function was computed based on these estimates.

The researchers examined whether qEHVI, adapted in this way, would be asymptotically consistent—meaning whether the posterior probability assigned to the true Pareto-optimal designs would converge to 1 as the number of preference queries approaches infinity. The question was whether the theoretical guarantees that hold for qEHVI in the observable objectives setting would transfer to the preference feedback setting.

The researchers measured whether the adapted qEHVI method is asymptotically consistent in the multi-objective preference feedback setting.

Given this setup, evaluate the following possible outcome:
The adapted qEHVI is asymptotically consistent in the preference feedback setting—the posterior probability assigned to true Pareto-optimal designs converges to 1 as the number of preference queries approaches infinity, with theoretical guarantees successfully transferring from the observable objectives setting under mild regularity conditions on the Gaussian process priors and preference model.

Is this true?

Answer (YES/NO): NO